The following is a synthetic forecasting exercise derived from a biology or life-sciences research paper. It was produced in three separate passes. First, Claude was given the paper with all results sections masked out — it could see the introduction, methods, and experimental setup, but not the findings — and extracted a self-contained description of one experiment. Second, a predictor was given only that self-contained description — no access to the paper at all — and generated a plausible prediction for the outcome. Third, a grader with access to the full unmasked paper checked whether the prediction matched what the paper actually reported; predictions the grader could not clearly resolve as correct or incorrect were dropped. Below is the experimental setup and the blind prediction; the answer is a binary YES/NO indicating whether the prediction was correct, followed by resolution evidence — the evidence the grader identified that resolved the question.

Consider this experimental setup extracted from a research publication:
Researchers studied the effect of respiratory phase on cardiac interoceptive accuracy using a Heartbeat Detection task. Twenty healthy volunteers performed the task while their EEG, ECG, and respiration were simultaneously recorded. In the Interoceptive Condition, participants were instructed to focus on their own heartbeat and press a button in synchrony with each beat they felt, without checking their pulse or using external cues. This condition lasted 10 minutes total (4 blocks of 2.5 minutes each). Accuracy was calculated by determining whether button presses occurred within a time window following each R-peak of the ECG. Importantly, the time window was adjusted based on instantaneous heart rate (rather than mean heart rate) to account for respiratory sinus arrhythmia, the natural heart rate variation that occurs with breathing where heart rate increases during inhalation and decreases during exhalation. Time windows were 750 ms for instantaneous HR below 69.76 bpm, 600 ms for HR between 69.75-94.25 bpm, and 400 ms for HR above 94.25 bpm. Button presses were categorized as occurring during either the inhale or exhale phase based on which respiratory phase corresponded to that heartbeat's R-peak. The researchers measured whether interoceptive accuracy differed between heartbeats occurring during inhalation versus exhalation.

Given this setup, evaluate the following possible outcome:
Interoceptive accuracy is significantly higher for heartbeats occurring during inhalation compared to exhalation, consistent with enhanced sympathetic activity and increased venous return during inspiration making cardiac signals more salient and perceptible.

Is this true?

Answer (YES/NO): NO